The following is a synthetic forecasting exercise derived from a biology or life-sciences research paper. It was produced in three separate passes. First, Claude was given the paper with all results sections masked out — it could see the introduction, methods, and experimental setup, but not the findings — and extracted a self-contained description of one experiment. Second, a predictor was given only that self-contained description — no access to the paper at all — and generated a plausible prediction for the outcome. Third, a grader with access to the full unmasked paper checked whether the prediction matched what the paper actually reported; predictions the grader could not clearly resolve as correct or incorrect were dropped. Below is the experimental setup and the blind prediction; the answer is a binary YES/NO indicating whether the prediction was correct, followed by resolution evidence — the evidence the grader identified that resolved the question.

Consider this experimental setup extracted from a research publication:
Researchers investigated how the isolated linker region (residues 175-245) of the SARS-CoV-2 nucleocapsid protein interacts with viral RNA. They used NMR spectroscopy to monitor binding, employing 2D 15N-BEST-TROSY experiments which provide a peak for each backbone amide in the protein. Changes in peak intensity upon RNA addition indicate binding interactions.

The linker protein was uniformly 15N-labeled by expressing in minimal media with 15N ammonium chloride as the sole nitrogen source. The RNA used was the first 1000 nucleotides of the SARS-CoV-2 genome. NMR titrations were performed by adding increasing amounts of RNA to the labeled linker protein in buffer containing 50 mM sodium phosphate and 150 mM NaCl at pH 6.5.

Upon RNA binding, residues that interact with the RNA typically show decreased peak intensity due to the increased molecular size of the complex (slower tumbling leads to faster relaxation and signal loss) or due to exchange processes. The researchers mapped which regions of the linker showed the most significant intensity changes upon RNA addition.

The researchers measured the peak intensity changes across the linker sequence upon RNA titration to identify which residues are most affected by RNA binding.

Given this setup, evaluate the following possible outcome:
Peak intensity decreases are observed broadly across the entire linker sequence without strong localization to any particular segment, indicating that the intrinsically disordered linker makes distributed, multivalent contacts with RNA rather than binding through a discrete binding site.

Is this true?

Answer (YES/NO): NO